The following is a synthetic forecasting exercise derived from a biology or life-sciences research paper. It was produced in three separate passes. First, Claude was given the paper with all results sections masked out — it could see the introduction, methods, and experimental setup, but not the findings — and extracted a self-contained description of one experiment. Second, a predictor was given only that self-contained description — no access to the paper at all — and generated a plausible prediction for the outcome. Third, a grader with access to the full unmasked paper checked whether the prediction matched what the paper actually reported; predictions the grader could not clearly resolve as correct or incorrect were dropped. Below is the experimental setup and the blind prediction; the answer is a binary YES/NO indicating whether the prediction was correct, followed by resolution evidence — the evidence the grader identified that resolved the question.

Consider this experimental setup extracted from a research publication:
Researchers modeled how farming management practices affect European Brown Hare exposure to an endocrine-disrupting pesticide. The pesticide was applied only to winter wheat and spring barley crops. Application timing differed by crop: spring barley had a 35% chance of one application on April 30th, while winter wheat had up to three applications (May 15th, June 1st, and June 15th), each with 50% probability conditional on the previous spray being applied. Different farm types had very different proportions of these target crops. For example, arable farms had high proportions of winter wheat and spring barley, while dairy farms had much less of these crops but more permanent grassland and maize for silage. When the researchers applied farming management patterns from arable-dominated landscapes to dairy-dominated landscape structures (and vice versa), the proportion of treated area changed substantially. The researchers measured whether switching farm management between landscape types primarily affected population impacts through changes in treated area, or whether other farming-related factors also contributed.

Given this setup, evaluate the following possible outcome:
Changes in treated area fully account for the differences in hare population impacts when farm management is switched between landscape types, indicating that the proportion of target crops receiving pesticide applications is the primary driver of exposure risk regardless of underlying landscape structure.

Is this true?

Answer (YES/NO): NO